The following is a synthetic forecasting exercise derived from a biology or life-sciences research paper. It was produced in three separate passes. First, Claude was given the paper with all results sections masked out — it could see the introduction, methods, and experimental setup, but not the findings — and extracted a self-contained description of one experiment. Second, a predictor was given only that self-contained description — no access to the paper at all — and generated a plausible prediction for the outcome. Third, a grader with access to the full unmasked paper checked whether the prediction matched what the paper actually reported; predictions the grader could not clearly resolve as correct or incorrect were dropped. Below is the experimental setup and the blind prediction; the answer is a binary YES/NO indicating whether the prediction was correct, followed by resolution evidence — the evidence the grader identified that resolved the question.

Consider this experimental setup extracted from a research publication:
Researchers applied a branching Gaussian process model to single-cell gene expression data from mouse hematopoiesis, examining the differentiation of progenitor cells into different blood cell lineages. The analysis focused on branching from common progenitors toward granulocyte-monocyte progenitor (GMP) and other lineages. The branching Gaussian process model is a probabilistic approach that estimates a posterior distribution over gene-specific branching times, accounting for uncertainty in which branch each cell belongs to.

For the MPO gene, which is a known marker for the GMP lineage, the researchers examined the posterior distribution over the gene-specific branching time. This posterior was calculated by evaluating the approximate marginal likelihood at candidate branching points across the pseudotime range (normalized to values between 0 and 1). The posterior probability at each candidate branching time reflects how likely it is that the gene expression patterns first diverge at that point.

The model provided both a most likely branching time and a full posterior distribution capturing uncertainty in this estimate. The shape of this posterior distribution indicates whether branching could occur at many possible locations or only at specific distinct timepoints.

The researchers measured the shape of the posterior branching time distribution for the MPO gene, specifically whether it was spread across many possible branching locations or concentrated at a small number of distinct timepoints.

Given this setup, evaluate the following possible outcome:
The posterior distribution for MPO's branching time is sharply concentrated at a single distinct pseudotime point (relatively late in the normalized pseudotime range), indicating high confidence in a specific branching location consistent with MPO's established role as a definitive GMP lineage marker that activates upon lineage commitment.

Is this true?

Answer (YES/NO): NO